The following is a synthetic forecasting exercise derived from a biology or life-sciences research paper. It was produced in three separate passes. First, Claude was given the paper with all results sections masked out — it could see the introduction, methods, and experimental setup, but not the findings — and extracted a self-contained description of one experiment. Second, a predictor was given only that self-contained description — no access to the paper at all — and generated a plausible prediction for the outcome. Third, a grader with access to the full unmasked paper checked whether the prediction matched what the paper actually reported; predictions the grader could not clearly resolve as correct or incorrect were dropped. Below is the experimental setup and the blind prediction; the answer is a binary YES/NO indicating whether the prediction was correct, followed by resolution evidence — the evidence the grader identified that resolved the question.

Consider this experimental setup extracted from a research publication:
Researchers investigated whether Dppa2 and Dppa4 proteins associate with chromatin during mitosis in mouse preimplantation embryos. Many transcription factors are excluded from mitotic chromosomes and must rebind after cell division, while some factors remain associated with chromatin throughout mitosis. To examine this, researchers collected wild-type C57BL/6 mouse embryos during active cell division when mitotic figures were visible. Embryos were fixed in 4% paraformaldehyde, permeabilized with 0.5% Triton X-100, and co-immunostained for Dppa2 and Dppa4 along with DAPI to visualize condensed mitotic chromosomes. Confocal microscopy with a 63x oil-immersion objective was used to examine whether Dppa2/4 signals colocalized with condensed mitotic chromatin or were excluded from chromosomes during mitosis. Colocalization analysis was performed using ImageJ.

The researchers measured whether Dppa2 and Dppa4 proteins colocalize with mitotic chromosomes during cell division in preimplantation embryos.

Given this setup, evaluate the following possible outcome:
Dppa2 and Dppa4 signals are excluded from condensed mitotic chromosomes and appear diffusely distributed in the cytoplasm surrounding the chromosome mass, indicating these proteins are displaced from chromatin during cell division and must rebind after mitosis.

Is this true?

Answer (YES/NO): NO